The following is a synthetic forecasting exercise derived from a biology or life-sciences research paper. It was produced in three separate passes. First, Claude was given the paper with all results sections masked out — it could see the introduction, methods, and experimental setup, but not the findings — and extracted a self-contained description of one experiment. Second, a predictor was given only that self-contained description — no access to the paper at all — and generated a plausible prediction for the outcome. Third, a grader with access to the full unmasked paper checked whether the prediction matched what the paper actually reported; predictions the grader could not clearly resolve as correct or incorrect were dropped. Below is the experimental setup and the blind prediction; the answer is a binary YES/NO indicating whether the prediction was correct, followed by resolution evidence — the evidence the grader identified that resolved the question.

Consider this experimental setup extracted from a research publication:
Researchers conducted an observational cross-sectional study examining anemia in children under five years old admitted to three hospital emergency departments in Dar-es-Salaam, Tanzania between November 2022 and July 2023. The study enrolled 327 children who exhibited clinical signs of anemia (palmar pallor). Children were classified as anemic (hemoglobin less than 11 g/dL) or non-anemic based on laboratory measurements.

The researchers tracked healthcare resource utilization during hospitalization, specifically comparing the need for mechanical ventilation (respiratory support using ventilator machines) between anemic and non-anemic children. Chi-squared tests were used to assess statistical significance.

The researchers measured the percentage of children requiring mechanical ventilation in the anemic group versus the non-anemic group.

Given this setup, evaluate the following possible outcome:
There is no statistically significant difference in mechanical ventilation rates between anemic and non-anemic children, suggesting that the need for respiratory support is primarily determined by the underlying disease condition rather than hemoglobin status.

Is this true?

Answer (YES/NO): NO